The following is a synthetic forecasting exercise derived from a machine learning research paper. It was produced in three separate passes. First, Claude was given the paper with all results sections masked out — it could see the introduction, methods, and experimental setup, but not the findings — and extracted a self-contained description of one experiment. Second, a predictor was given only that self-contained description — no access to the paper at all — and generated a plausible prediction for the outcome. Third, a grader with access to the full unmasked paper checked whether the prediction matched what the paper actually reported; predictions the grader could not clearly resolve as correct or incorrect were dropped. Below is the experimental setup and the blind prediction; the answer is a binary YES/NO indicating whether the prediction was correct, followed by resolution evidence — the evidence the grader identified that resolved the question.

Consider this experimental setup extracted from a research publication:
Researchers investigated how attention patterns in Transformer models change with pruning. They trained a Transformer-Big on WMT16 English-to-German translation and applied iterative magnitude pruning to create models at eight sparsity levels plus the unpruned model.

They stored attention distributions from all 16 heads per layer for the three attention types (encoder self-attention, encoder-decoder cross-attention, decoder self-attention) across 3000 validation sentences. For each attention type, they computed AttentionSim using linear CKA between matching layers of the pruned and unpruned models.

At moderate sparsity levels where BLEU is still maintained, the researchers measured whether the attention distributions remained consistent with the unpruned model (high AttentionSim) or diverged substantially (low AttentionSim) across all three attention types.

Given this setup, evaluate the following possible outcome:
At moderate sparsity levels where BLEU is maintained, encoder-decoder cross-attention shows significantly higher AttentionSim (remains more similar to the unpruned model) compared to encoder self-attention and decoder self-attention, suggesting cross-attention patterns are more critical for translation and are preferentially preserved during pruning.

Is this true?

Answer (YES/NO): NO